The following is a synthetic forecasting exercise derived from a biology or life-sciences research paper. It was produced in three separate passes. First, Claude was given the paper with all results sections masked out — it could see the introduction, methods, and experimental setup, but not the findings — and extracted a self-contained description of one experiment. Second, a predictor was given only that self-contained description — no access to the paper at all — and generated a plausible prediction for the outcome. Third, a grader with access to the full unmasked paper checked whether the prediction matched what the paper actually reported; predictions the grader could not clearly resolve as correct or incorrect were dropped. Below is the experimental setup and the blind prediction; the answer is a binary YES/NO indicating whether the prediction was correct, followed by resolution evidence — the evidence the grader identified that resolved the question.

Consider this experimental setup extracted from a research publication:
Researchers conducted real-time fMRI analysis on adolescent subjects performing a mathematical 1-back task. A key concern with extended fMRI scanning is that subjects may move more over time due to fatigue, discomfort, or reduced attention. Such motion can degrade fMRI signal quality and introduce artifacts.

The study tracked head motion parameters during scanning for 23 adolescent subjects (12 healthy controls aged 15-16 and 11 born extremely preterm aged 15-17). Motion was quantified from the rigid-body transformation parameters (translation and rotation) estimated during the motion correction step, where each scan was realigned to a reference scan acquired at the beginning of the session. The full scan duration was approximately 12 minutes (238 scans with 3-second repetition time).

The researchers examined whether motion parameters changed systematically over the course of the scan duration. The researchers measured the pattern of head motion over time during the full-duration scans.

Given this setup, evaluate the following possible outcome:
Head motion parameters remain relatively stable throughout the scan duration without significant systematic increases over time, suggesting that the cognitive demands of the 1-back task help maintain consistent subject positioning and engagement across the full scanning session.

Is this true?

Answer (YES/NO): NO